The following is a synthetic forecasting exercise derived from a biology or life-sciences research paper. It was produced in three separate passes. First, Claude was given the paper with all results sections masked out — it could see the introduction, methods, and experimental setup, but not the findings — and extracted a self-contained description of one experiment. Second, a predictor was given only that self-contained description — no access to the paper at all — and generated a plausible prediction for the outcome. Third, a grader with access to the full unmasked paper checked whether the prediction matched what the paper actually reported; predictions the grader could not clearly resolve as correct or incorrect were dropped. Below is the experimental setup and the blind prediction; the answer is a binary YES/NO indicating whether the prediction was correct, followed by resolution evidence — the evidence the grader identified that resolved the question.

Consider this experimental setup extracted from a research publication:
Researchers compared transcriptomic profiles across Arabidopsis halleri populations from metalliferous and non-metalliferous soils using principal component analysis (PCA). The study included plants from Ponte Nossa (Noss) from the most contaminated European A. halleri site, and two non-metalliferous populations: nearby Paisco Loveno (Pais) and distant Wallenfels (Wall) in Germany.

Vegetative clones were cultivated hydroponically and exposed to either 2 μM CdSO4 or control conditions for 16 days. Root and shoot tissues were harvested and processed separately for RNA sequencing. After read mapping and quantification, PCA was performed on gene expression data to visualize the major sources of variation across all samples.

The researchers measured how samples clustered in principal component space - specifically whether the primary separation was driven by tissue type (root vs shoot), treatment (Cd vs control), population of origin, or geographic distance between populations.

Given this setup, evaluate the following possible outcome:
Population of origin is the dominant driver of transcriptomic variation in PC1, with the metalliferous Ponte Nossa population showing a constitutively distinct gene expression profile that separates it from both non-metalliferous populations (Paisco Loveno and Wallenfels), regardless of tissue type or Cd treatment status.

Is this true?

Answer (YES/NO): NO